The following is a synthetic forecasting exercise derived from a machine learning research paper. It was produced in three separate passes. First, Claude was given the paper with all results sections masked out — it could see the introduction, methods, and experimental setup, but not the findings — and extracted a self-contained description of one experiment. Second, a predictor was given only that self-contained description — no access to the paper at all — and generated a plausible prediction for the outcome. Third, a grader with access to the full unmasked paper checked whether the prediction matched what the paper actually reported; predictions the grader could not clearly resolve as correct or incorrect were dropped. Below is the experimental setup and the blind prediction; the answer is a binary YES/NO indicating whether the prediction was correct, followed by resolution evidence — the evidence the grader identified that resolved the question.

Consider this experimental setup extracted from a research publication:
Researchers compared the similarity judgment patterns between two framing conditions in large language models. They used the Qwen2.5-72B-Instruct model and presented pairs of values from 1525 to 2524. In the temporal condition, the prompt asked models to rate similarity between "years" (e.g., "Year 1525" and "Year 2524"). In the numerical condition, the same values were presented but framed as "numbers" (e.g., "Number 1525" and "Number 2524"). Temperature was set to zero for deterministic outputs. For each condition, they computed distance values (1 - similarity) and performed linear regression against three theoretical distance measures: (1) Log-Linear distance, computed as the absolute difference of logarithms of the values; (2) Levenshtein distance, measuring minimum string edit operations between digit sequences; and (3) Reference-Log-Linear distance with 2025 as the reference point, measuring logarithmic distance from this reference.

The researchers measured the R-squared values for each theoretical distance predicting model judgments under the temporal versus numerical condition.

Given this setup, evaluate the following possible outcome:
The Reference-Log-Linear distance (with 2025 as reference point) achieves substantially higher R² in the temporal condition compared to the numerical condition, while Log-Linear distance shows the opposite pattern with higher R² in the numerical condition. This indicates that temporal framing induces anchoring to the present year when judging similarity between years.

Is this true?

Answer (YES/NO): YES